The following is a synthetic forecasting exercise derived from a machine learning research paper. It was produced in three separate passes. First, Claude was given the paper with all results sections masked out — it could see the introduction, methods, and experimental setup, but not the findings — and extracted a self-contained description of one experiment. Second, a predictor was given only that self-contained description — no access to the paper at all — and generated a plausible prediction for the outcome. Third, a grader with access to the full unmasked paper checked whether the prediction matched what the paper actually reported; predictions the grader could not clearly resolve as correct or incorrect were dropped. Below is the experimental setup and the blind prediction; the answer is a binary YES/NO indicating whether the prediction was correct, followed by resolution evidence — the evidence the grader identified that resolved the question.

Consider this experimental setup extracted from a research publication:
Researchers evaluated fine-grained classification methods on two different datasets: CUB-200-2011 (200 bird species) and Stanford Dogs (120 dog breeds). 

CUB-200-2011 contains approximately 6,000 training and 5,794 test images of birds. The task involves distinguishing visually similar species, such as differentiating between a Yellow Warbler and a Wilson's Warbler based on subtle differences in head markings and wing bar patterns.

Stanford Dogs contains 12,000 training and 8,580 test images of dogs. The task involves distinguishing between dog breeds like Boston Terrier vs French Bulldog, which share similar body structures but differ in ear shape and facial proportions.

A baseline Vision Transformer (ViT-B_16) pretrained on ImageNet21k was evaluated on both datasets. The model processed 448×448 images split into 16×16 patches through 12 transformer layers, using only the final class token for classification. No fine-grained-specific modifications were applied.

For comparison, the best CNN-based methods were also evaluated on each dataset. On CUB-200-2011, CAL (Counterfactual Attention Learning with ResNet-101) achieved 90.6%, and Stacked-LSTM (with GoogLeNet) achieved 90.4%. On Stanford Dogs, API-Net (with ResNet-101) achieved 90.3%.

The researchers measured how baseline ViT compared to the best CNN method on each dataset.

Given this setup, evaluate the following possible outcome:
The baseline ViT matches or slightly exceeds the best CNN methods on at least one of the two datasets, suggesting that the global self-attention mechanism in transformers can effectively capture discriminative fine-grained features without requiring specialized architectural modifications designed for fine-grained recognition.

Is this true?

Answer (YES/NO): NO